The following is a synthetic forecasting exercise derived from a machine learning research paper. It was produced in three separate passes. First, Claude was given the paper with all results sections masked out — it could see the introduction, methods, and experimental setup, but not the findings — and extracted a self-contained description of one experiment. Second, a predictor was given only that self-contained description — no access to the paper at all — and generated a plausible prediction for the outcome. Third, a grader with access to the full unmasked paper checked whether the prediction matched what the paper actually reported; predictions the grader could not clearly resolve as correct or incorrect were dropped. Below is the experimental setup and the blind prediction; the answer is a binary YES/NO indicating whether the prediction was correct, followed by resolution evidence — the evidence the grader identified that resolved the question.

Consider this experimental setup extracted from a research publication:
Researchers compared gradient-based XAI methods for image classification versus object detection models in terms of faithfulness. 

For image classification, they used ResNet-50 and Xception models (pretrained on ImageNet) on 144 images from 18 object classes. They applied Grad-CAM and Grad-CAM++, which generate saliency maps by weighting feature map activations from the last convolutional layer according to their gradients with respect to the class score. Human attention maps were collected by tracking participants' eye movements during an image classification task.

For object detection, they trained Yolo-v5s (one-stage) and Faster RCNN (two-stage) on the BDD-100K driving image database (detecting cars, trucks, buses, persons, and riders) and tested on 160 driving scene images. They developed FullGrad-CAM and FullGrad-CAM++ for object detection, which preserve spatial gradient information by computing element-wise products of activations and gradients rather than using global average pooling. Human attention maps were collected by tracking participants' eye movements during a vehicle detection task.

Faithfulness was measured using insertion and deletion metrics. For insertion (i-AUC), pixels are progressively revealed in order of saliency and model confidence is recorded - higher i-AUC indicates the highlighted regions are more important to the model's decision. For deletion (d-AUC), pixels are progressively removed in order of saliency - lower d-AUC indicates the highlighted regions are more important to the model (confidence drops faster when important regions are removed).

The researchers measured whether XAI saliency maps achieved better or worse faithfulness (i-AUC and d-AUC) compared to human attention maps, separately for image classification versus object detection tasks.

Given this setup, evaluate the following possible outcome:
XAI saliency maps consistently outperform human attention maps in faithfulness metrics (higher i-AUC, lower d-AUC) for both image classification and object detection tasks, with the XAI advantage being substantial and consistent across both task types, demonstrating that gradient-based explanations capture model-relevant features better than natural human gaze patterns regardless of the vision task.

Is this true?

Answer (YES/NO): NO